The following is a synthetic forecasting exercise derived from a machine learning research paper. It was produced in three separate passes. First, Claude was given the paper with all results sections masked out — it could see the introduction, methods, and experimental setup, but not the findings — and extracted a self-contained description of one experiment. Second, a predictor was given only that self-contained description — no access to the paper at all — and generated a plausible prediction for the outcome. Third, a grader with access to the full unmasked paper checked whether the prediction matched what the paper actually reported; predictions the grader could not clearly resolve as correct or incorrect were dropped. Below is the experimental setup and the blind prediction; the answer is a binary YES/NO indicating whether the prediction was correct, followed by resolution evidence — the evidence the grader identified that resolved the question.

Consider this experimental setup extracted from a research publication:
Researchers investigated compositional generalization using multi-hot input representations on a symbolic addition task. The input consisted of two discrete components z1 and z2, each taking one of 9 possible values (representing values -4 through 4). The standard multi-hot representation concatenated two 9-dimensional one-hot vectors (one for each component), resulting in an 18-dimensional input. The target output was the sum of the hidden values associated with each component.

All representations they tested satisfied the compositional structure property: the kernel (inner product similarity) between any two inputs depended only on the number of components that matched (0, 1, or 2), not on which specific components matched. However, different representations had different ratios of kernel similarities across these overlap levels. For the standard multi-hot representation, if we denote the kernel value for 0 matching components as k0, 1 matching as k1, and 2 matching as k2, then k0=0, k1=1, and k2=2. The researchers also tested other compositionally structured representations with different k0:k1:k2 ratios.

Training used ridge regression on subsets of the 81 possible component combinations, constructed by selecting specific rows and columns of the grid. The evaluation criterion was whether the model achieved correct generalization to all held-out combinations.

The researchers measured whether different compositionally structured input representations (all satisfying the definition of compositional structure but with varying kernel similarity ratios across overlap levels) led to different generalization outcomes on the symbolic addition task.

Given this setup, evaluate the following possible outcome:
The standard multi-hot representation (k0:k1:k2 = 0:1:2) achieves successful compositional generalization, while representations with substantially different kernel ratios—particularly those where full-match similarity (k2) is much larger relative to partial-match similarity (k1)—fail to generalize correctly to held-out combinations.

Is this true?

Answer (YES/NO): YES